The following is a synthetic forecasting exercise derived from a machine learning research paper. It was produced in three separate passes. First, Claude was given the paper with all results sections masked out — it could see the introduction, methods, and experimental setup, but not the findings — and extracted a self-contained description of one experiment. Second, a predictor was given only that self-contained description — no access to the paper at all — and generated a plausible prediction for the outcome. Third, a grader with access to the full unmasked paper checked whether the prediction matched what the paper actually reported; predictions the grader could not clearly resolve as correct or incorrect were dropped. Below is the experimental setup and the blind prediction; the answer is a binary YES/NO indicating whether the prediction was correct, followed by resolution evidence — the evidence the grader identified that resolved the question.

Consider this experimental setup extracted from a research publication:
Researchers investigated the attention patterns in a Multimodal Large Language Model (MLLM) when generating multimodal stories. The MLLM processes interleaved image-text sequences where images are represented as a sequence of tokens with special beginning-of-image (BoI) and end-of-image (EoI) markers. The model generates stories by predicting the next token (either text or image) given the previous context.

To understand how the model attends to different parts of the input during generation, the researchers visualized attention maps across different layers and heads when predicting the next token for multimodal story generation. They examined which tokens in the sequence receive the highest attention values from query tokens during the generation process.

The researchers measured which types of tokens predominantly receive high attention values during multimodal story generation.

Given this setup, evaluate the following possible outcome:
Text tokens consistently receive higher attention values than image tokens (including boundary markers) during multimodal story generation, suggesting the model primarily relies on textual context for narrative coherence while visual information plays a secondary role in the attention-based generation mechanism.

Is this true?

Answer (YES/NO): NO